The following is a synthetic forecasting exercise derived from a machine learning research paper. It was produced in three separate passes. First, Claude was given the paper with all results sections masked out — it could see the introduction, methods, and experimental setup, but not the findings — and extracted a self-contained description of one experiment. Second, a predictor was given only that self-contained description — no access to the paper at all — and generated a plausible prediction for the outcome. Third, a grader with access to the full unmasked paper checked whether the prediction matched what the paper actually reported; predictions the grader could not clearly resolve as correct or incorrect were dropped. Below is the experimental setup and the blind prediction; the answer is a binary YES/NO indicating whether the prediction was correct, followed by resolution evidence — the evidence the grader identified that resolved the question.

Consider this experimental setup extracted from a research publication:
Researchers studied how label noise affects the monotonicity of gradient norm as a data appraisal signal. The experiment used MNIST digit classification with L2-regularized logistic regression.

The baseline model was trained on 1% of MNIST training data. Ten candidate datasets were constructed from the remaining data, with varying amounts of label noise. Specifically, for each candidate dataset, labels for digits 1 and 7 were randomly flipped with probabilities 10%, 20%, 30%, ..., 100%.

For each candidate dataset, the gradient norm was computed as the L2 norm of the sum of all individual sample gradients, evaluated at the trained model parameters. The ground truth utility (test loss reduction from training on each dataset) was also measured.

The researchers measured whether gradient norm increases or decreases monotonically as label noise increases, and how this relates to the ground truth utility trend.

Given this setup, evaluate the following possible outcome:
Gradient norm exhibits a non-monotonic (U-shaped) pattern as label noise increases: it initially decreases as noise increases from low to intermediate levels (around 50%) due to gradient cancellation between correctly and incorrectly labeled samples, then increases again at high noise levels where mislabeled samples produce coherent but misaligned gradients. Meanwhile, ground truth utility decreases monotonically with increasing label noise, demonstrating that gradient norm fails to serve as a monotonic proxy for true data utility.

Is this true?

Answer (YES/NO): NO